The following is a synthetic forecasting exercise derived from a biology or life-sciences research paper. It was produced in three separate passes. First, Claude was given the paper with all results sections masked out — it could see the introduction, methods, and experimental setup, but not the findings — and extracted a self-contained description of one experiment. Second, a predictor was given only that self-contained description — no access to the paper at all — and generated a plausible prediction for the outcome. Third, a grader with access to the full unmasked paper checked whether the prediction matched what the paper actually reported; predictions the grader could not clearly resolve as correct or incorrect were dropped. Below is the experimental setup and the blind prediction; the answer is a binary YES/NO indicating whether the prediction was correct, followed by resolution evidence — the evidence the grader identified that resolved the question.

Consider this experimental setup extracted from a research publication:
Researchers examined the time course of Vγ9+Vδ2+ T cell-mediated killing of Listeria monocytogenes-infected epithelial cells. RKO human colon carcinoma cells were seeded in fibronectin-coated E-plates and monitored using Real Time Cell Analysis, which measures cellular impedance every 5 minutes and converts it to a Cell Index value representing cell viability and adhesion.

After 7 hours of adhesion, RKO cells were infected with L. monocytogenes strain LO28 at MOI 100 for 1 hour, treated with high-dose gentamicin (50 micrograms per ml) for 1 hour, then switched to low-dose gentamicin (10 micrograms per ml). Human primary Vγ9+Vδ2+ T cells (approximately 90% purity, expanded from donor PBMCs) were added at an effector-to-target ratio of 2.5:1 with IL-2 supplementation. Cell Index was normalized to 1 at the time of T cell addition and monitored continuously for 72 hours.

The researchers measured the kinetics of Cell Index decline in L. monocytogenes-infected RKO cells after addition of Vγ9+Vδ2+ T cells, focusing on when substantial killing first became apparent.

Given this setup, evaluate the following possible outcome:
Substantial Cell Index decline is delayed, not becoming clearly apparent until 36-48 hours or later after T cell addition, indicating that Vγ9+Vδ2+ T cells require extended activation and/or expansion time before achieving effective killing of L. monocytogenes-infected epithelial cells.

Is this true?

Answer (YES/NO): NO